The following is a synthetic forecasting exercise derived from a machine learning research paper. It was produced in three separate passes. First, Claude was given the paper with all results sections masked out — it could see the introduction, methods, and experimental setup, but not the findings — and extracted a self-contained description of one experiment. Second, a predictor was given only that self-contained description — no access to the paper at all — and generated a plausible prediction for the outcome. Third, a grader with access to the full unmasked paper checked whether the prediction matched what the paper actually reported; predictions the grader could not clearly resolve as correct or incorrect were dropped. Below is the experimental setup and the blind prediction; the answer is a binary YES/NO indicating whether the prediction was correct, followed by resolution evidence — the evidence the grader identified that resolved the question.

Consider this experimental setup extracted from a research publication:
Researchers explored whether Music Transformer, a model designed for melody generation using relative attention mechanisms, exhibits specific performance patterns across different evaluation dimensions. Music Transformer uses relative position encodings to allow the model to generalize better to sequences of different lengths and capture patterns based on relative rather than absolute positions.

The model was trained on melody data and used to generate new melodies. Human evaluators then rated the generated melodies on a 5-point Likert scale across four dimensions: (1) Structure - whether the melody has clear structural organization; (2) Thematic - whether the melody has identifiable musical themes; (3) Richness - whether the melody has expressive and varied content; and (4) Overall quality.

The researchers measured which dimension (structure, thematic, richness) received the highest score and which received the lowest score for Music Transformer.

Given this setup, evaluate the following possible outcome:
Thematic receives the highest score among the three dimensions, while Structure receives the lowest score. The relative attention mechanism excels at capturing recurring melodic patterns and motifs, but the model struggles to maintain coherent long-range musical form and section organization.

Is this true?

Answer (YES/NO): NO